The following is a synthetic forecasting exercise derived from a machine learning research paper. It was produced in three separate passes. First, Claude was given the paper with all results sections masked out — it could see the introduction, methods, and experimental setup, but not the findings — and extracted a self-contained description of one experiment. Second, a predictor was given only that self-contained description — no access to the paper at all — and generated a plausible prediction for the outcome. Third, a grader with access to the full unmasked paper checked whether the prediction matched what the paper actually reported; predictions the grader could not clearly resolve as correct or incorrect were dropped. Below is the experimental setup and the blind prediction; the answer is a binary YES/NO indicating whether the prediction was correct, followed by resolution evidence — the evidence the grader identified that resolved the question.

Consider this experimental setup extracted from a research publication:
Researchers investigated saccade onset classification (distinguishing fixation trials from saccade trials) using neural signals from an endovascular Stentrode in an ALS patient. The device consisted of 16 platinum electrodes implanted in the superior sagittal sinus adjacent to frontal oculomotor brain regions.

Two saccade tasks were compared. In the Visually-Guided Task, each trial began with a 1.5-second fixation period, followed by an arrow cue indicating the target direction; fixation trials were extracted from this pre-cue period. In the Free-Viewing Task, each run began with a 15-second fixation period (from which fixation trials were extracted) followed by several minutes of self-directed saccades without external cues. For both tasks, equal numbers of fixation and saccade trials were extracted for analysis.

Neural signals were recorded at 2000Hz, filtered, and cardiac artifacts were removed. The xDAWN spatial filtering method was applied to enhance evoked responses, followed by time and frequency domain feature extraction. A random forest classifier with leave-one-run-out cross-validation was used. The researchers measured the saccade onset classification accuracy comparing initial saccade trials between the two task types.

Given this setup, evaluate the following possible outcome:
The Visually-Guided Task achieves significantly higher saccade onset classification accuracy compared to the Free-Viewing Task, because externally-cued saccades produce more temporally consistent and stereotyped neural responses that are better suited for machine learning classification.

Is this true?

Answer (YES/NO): NO